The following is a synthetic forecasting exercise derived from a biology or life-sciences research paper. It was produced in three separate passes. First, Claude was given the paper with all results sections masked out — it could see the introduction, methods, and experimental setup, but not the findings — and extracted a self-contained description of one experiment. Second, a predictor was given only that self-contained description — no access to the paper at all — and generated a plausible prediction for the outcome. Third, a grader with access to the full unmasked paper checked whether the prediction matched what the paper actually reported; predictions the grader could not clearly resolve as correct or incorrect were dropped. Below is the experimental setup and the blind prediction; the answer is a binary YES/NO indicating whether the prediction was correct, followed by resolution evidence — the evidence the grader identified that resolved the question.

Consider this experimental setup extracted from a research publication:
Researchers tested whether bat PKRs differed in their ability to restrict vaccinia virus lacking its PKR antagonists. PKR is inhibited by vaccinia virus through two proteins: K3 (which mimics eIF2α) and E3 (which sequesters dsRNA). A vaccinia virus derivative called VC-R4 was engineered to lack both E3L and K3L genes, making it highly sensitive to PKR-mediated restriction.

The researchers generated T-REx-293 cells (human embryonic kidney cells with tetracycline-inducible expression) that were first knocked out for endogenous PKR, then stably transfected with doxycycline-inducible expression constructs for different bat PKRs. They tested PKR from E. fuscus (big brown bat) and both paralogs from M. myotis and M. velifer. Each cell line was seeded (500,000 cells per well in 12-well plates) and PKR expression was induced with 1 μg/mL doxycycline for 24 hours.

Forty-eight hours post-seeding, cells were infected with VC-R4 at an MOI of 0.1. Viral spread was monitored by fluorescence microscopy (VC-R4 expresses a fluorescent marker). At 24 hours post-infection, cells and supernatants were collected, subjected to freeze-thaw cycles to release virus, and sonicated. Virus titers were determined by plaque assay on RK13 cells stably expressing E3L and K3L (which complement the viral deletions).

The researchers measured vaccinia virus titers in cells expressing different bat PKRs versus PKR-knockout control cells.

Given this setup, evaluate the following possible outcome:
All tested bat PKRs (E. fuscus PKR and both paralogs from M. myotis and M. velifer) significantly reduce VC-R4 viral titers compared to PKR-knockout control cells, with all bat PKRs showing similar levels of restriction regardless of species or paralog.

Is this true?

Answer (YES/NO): NO